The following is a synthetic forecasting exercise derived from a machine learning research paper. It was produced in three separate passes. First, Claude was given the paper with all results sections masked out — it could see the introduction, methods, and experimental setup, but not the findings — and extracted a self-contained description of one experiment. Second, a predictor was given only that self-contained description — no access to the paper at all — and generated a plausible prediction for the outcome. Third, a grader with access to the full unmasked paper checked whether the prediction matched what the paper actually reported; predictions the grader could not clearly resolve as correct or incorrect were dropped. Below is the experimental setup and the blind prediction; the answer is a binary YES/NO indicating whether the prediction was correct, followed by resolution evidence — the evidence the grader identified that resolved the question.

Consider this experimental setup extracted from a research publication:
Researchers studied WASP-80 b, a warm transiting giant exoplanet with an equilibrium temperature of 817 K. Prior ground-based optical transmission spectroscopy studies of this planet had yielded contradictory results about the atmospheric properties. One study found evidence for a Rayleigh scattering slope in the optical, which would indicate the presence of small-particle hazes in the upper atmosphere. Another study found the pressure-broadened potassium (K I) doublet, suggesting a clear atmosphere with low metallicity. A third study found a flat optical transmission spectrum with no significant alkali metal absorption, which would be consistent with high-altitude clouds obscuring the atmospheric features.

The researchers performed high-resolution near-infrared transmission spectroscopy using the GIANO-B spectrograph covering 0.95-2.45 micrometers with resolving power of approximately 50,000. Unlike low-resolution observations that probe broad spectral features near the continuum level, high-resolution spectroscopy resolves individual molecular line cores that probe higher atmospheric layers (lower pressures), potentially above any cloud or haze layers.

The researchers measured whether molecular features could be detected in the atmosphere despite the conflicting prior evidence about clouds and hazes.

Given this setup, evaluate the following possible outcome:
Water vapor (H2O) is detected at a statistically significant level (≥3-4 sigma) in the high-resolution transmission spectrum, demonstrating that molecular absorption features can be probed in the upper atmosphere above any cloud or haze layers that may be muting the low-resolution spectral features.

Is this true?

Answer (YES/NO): YES